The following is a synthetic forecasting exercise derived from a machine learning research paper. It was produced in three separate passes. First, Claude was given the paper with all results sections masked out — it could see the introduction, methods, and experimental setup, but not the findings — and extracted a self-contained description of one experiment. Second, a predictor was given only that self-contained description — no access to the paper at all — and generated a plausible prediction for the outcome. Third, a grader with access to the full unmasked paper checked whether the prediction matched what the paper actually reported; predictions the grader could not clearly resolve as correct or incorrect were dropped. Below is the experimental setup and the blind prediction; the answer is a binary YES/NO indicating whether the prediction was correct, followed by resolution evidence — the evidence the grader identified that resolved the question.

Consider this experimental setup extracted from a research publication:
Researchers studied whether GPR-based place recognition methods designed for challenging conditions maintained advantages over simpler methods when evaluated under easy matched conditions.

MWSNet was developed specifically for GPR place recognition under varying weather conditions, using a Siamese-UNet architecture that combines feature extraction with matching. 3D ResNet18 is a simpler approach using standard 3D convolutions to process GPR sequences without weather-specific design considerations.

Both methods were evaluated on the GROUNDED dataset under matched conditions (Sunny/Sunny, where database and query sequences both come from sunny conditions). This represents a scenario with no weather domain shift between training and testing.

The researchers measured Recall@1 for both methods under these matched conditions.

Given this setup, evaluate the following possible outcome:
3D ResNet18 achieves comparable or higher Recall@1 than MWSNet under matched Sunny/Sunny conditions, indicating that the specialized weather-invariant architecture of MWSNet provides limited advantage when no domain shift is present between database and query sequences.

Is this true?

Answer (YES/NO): YES